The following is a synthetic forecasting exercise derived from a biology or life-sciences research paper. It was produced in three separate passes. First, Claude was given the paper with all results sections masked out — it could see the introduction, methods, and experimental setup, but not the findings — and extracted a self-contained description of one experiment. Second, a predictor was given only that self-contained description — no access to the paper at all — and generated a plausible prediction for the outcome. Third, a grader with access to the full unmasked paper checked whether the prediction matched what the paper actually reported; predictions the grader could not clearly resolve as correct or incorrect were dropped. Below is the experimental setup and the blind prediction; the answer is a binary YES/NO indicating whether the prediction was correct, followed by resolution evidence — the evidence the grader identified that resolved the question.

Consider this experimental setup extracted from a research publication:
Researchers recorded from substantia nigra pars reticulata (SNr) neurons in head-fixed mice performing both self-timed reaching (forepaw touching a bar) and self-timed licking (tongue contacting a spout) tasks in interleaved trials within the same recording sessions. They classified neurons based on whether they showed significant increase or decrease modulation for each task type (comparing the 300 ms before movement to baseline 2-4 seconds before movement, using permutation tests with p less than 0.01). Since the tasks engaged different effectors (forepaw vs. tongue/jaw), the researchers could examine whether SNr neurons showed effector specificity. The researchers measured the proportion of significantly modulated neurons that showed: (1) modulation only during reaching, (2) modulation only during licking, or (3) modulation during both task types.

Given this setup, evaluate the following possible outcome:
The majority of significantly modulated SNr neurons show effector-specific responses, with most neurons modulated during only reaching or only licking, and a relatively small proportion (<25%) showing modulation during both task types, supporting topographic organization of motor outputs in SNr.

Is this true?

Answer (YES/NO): NO